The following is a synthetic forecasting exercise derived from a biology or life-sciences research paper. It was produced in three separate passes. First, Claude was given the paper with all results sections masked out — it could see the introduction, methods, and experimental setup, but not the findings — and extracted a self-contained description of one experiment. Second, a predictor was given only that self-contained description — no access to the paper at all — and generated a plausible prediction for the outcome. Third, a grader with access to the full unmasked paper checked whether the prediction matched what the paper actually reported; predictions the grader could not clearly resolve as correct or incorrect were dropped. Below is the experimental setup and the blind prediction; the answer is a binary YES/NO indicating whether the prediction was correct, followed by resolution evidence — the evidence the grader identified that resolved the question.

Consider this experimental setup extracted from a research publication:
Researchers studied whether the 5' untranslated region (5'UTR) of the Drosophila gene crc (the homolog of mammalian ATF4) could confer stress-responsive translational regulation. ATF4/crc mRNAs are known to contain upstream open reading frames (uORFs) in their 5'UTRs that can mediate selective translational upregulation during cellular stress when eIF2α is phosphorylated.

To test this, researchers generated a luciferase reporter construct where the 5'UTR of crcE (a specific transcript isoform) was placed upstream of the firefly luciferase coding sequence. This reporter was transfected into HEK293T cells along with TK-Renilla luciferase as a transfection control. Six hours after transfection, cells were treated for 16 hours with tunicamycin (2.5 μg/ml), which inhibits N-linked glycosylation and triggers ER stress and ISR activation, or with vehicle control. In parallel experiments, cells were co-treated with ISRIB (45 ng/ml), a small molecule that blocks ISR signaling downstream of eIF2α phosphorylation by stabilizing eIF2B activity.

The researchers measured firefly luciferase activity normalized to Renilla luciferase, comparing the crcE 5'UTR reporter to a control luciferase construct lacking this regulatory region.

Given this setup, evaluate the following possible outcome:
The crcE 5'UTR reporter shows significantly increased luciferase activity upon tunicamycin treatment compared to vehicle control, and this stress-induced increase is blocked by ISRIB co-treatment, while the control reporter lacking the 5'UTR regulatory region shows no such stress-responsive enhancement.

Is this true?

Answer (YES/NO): YES